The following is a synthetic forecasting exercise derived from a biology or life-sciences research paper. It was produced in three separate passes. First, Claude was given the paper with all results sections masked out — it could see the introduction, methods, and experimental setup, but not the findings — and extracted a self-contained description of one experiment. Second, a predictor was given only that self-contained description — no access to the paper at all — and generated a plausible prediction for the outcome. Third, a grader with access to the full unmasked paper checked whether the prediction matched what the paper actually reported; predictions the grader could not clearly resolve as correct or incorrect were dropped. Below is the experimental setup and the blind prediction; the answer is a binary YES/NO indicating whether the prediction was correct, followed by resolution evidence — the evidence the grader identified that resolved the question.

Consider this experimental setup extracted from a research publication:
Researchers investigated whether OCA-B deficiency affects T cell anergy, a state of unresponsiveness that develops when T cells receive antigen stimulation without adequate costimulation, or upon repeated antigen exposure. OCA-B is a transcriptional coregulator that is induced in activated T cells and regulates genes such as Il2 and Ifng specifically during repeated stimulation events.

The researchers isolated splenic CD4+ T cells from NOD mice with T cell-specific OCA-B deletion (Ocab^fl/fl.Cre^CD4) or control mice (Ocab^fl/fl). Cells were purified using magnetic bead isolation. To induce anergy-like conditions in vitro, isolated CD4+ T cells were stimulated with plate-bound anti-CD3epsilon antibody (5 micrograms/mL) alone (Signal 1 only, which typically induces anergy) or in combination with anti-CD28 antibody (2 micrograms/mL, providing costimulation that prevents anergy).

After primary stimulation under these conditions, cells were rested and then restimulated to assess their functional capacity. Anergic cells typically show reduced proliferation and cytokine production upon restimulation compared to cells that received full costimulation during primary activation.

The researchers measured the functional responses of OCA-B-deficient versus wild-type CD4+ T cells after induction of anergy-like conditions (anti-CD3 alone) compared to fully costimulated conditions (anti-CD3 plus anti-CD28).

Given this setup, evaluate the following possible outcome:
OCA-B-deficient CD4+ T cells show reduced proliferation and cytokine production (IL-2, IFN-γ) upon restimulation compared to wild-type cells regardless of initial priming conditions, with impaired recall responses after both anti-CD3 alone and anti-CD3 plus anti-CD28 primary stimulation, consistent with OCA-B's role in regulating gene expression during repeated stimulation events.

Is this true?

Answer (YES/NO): NO